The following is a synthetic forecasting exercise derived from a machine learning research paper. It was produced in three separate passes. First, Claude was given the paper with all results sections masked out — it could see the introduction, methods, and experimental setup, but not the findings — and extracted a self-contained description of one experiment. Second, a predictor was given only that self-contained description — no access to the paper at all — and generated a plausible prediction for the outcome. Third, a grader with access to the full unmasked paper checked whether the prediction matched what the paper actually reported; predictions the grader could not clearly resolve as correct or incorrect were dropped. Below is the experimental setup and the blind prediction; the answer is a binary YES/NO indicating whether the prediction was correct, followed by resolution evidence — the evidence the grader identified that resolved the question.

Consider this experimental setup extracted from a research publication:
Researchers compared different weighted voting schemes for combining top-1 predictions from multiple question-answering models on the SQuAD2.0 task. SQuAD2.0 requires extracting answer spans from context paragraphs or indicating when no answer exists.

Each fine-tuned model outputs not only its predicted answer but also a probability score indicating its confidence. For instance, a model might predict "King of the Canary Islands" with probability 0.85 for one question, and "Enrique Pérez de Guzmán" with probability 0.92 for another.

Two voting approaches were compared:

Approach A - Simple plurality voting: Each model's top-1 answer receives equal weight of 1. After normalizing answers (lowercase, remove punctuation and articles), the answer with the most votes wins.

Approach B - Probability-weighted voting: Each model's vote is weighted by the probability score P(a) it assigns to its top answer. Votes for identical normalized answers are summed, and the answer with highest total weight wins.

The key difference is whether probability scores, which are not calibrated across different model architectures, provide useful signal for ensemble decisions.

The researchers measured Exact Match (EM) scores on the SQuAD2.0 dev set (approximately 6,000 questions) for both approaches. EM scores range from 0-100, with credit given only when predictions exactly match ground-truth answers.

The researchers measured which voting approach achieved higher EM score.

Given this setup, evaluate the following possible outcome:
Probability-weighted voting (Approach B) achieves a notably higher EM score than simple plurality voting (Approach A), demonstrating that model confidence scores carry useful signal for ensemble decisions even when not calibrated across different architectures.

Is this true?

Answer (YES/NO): YES